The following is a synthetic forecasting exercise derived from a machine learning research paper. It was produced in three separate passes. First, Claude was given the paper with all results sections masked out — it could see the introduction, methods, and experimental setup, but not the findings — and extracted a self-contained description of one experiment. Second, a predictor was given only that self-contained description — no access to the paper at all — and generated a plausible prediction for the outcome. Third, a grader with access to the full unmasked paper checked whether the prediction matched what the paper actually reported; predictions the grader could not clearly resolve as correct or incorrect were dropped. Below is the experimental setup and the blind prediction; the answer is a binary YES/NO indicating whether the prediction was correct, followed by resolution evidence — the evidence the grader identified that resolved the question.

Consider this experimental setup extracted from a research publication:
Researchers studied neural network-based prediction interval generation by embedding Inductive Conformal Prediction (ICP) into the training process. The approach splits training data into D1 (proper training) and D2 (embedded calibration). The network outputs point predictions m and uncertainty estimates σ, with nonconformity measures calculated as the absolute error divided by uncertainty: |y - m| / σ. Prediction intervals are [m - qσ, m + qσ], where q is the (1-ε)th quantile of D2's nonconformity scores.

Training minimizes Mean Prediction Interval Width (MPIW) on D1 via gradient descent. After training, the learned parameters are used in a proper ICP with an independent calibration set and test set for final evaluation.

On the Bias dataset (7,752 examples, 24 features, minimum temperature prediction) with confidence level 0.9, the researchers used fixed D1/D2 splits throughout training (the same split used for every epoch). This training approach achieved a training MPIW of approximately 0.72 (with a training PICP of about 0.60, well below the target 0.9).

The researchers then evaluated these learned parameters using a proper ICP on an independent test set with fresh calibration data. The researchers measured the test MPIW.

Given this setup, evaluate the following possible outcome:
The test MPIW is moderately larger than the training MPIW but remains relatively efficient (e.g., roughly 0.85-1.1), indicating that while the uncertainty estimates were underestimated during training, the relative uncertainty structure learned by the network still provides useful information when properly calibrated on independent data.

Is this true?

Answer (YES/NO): NO